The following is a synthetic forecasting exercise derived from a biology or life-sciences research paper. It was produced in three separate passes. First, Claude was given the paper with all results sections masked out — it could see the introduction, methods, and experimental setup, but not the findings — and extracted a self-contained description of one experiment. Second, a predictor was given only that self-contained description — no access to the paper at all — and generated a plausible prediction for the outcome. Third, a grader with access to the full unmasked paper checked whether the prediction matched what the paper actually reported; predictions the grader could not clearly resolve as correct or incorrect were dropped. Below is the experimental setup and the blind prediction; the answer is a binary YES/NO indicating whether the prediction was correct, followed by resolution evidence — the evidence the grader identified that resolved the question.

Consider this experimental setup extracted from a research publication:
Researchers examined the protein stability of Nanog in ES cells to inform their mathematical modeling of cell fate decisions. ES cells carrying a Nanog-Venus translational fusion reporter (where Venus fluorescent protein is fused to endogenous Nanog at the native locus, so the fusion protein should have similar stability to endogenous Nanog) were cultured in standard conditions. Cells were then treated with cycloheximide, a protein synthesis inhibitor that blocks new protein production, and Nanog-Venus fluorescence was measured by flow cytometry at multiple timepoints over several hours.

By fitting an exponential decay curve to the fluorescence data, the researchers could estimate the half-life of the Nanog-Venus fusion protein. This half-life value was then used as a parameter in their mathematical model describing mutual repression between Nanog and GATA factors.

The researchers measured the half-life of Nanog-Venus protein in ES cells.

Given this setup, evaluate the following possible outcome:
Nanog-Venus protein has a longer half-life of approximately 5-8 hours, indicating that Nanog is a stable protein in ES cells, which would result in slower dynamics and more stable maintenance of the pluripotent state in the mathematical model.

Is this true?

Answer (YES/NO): NO